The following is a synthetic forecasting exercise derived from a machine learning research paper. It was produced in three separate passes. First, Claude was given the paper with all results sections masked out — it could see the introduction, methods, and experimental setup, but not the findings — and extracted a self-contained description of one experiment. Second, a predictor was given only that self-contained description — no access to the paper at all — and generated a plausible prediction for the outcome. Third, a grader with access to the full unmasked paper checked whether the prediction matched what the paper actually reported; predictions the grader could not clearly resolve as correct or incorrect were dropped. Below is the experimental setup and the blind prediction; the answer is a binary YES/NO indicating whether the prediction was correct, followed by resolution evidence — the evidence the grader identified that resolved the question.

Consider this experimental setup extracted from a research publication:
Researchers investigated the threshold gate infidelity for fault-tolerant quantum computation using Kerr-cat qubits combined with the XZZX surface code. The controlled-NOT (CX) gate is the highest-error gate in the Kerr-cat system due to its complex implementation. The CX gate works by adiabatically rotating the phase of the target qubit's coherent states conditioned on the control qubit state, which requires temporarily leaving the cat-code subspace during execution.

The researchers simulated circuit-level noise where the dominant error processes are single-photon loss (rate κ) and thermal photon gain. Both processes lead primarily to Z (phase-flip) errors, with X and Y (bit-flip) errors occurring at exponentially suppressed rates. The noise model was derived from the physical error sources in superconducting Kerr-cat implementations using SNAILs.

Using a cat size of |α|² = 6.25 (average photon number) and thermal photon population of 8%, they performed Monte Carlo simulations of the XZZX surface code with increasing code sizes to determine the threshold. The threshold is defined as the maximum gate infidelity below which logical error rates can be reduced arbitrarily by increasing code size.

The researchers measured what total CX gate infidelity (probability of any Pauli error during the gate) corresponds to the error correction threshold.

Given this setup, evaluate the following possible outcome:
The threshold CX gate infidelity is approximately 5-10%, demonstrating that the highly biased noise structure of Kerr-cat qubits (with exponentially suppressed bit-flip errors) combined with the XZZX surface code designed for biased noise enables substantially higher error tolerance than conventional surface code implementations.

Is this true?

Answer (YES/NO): YES